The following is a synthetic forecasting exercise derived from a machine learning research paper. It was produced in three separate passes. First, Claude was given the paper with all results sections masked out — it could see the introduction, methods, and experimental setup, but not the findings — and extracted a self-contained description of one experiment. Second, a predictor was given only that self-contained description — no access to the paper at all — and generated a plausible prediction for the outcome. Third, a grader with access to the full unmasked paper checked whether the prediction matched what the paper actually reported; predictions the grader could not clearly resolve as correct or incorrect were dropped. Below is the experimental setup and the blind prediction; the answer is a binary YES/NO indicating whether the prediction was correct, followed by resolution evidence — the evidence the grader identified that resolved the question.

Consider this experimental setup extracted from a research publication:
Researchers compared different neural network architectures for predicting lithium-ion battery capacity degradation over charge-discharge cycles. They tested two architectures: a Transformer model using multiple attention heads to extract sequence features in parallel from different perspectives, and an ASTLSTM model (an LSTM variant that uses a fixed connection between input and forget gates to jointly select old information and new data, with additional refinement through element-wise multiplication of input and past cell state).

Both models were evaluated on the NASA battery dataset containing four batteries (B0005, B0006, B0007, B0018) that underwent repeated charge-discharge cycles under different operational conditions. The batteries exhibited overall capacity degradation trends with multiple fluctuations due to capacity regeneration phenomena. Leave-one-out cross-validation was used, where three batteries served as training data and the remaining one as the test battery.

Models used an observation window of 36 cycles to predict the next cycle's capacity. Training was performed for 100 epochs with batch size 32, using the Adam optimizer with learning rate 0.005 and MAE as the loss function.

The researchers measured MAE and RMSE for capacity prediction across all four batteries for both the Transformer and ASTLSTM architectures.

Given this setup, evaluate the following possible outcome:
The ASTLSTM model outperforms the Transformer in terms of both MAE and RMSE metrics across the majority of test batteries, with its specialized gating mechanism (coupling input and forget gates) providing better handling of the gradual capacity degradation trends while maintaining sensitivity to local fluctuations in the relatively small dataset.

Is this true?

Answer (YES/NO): YES